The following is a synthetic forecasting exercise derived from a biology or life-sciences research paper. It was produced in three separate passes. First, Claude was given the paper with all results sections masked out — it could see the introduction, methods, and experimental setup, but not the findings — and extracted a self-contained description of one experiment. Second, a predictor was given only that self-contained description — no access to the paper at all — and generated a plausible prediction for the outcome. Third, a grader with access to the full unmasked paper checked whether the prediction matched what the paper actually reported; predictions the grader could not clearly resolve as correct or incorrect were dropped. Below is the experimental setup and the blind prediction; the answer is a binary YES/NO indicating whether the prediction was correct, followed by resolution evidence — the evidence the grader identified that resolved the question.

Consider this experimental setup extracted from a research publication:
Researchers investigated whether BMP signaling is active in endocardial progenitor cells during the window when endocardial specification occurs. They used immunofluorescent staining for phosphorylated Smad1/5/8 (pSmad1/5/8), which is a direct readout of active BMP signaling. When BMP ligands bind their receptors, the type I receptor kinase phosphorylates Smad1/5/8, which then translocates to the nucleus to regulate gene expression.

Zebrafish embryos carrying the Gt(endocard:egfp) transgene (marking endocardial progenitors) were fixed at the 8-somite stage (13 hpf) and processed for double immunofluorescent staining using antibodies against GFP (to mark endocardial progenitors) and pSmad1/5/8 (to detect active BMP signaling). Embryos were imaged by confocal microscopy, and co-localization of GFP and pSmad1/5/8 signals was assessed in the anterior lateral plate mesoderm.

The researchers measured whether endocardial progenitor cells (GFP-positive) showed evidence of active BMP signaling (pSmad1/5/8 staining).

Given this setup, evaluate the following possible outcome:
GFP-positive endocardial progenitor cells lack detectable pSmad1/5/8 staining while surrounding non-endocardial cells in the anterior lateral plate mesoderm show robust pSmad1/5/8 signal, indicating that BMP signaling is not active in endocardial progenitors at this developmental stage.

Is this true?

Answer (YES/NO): NO